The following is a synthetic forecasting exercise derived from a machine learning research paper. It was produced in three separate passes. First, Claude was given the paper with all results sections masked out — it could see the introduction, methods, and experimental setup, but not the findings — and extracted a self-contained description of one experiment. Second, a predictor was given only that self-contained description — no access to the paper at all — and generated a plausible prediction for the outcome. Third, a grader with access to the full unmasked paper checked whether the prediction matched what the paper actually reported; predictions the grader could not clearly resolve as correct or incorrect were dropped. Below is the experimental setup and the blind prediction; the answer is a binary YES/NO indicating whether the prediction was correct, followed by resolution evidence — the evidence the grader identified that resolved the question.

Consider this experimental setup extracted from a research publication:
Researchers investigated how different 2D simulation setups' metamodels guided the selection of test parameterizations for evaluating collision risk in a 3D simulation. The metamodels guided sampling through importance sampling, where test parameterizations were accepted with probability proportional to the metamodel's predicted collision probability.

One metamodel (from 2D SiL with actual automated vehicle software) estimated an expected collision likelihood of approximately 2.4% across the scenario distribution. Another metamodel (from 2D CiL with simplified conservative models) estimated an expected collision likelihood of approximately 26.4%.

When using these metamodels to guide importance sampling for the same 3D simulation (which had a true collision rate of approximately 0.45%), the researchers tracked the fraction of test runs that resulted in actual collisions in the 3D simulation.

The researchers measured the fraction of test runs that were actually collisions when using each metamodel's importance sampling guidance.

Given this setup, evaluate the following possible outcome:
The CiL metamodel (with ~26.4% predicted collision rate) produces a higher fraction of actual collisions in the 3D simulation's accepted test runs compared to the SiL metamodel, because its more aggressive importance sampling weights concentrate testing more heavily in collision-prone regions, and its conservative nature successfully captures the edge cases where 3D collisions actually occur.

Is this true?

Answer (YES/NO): NO